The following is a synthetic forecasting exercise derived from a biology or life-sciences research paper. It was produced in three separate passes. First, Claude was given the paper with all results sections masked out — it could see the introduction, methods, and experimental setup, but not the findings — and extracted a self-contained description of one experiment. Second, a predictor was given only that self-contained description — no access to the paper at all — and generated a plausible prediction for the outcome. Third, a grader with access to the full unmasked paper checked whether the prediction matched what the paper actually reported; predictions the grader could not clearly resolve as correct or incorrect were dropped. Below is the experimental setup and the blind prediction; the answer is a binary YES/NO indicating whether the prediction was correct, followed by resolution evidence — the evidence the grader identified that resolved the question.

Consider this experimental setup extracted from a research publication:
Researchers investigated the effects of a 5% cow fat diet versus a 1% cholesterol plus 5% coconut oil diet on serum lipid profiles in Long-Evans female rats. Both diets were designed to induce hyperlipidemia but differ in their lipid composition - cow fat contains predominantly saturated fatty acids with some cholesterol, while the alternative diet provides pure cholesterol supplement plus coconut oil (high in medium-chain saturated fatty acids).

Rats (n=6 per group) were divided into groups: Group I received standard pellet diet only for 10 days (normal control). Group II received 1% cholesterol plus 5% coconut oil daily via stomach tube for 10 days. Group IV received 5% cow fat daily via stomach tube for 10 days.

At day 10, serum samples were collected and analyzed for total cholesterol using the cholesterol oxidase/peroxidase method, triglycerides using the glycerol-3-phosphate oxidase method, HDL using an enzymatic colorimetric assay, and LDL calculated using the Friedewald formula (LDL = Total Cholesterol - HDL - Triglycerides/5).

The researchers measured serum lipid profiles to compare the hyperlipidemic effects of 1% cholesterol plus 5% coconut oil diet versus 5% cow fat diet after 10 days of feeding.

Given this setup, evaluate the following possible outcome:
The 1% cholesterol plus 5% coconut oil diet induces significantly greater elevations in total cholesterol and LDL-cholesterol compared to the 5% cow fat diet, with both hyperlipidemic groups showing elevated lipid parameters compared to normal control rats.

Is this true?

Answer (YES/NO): NO